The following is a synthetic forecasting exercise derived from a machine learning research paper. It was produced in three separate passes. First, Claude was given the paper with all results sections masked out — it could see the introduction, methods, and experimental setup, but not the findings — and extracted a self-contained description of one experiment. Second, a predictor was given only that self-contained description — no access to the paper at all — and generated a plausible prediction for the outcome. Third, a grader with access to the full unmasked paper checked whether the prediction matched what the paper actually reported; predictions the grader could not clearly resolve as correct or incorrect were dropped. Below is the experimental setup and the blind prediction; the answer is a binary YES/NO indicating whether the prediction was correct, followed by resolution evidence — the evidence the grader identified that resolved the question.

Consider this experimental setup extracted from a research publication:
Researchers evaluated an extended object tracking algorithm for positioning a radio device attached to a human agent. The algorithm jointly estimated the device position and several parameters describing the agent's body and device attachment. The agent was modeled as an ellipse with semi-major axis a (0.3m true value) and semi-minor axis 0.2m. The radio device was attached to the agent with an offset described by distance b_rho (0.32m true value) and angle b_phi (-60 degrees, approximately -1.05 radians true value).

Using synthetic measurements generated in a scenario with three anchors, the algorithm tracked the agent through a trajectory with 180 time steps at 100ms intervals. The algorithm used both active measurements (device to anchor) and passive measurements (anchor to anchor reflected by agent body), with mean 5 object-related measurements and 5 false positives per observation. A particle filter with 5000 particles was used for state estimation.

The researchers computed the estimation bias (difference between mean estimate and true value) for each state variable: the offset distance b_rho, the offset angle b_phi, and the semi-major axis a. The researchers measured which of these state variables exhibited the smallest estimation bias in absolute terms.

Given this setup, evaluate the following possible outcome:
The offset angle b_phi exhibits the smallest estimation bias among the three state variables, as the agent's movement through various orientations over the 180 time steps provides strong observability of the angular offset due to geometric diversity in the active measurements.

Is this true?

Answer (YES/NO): NO